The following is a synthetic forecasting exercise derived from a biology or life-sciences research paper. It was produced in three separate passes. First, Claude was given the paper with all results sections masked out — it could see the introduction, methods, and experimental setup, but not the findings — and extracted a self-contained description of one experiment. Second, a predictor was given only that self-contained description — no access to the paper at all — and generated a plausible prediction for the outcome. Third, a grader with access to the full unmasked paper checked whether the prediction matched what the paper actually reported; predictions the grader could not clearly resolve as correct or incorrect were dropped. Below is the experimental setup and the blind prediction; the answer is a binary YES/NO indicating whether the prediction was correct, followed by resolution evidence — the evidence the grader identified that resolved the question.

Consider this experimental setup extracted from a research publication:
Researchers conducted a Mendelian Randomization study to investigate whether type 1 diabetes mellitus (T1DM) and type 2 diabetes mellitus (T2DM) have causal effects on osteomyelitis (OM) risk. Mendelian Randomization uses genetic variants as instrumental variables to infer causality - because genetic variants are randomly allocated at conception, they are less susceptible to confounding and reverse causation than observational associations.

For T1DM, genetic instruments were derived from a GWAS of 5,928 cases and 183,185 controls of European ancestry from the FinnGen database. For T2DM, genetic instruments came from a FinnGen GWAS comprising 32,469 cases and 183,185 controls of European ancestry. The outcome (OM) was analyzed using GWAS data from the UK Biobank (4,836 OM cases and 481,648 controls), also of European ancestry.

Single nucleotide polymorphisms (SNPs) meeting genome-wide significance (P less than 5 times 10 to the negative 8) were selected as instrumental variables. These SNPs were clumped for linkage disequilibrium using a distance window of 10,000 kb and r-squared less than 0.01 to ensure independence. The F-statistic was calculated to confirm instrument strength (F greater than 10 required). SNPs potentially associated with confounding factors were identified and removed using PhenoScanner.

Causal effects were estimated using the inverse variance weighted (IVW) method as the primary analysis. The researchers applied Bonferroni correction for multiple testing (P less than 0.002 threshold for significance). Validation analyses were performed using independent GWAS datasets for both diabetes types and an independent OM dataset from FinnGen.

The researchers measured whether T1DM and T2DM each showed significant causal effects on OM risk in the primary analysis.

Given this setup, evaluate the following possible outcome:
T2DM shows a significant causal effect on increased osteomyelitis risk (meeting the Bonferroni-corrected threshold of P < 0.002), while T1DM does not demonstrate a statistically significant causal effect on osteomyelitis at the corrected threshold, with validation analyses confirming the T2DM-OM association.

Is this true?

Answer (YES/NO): YES